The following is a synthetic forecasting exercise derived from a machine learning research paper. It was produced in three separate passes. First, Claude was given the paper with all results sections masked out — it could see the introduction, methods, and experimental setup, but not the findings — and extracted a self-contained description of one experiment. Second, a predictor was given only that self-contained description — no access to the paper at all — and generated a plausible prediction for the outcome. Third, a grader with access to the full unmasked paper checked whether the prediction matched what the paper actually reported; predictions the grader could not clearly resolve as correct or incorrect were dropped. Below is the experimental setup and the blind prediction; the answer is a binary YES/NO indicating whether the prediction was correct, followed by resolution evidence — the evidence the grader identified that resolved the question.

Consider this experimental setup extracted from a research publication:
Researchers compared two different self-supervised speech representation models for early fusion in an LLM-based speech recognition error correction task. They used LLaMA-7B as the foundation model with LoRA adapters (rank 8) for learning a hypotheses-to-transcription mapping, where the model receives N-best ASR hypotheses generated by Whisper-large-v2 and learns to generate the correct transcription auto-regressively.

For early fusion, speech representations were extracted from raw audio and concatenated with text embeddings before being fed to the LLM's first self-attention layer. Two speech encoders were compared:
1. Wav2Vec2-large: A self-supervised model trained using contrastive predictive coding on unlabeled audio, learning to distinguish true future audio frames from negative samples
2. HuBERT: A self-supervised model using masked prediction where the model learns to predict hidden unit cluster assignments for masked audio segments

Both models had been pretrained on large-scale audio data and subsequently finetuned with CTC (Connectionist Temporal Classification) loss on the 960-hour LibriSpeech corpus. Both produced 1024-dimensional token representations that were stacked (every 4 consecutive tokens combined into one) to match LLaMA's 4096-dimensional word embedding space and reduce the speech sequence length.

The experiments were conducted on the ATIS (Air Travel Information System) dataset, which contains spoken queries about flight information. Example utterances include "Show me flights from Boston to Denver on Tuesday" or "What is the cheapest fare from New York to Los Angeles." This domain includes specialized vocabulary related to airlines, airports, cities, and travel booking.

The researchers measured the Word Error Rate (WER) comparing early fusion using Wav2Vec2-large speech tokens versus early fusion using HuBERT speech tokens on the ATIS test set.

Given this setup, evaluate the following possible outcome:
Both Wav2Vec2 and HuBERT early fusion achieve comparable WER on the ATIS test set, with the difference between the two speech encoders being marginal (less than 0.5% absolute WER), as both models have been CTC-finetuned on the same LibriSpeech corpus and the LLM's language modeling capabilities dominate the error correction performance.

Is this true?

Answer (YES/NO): NO